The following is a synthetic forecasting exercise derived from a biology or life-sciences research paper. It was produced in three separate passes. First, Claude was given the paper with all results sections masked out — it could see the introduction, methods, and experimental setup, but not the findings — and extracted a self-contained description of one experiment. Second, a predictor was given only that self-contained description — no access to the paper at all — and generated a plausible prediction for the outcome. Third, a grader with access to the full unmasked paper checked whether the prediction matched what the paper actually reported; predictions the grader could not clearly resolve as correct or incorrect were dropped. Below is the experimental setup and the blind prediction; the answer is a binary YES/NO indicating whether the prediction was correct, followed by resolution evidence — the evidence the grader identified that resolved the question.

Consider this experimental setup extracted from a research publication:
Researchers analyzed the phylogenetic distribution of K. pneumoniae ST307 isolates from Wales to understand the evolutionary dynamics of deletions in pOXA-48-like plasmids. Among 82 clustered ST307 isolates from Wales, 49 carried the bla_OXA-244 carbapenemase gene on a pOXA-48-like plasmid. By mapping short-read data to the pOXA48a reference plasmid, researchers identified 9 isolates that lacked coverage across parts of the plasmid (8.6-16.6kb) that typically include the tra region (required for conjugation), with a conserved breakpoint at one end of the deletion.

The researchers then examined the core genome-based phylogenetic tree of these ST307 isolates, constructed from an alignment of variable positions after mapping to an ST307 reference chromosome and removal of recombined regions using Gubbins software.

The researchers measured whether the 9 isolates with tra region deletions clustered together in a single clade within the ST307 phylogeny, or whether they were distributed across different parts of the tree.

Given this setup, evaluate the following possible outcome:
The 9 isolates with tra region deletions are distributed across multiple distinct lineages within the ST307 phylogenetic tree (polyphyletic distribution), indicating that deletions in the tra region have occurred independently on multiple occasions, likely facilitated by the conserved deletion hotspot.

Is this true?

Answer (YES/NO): YES